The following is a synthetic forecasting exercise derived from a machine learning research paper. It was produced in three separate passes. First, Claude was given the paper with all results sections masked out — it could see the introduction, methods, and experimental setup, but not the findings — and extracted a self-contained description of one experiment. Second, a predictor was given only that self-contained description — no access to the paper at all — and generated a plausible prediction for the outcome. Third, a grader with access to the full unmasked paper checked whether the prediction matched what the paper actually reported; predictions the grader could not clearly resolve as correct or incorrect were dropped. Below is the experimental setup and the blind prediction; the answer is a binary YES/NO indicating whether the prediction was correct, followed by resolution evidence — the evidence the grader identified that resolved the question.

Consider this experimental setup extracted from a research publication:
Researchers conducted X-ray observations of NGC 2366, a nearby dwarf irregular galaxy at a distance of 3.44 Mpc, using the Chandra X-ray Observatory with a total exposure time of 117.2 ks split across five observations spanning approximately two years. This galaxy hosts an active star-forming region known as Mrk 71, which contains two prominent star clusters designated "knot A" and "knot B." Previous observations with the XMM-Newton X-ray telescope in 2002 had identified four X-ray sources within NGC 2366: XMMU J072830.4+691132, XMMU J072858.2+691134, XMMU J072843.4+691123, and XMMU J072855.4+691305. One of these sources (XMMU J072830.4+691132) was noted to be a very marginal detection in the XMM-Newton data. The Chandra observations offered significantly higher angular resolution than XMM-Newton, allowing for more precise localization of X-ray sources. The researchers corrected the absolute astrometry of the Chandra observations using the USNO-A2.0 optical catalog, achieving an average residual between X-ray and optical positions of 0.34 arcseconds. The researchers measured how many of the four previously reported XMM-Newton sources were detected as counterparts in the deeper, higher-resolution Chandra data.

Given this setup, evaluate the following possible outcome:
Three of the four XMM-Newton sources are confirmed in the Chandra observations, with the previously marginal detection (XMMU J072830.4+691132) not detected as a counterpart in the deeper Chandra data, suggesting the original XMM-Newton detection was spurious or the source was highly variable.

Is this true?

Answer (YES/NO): YES